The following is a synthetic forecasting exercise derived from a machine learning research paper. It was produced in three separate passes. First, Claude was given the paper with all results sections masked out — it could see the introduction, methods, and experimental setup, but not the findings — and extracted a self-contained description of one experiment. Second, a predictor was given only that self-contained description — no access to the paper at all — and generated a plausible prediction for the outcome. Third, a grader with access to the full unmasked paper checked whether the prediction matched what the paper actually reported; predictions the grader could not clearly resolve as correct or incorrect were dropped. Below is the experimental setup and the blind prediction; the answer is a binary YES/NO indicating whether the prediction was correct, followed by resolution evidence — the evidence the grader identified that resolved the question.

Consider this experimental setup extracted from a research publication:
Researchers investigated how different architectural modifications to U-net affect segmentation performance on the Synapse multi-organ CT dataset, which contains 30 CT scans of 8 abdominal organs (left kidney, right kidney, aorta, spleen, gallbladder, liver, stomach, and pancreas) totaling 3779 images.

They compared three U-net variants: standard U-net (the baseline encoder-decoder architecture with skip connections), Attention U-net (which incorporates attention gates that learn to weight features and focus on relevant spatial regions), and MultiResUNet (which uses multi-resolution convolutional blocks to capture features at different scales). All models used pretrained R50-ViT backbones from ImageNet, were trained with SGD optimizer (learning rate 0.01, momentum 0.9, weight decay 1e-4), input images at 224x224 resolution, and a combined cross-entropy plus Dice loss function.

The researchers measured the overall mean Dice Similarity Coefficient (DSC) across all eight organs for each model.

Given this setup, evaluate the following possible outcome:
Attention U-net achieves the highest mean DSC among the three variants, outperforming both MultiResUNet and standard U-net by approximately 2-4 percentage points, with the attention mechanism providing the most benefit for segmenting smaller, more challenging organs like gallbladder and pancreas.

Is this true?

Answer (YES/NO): NO